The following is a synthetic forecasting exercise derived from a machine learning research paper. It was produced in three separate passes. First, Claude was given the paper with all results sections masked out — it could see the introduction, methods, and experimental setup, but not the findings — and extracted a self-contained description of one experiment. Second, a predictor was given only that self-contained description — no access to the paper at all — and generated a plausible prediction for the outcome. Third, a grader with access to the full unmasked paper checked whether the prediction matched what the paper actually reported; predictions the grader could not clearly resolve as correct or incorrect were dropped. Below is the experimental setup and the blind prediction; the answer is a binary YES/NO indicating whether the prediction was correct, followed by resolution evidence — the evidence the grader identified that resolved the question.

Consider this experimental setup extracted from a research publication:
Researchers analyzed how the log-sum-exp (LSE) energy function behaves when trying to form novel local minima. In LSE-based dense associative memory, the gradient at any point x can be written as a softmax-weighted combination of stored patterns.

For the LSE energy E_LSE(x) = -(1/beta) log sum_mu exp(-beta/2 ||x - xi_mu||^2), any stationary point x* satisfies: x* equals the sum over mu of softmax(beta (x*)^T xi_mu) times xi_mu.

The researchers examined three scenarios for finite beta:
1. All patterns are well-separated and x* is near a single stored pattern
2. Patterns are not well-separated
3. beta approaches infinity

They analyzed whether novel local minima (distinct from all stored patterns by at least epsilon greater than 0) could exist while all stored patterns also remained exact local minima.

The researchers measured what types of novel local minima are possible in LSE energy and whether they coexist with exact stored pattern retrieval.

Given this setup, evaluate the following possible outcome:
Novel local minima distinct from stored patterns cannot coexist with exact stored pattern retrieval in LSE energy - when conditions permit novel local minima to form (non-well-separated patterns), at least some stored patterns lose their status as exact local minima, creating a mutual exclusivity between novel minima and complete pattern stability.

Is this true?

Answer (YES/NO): YES